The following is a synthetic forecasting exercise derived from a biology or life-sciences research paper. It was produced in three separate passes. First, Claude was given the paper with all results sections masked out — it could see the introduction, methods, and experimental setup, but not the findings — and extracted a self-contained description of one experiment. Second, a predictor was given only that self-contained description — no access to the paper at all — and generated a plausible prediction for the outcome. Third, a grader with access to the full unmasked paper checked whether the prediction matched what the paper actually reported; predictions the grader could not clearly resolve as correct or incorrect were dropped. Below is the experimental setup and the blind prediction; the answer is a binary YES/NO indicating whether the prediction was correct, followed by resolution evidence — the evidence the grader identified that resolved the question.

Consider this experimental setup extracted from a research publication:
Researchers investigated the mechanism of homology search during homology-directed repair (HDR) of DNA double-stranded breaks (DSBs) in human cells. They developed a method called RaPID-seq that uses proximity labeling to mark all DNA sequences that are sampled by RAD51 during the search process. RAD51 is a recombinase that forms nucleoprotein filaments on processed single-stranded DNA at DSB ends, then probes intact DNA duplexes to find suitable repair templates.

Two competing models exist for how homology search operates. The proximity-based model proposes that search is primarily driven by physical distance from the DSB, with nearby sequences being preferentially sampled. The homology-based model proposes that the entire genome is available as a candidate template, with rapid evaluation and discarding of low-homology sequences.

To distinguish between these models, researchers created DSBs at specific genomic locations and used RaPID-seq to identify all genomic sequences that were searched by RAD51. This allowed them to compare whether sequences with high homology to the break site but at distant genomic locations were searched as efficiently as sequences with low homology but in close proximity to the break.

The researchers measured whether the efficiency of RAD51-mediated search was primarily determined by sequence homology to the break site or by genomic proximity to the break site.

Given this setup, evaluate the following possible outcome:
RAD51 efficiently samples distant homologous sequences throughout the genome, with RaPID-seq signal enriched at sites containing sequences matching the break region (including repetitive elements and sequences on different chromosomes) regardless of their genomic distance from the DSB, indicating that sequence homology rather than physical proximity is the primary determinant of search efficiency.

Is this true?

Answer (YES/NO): NO